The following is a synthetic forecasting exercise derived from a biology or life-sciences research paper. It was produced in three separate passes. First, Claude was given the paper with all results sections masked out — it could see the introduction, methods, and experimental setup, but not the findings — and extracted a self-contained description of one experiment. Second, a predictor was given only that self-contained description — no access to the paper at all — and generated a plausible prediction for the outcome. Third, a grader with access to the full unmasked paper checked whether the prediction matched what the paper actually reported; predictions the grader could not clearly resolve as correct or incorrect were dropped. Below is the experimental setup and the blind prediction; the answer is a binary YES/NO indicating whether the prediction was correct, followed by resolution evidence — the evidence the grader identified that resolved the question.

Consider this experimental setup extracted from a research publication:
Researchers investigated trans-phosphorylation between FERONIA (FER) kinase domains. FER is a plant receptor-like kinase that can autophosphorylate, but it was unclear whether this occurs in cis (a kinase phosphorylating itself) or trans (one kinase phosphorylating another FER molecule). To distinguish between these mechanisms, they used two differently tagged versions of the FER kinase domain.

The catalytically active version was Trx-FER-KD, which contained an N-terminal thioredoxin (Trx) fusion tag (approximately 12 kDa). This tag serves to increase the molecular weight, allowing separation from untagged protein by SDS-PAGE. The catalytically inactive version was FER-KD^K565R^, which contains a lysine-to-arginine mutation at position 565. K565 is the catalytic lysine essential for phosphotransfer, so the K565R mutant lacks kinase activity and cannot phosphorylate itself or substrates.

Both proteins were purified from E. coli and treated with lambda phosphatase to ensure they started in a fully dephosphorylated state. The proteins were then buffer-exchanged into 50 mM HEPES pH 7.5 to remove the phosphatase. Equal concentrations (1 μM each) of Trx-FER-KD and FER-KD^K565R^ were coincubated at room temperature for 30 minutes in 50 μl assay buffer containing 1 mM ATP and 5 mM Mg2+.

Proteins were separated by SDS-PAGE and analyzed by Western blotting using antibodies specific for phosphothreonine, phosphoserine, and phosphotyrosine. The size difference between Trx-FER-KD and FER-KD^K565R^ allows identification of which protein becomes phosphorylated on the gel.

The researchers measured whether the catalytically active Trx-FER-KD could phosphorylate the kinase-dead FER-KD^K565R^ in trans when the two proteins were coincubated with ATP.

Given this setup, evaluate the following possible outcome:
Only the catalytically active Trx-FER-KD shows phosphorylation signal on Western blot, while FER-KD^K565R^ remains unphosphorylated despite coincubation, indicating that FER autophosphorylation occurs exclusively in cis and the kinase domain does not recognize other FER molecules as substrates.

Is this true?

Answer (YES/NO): NO